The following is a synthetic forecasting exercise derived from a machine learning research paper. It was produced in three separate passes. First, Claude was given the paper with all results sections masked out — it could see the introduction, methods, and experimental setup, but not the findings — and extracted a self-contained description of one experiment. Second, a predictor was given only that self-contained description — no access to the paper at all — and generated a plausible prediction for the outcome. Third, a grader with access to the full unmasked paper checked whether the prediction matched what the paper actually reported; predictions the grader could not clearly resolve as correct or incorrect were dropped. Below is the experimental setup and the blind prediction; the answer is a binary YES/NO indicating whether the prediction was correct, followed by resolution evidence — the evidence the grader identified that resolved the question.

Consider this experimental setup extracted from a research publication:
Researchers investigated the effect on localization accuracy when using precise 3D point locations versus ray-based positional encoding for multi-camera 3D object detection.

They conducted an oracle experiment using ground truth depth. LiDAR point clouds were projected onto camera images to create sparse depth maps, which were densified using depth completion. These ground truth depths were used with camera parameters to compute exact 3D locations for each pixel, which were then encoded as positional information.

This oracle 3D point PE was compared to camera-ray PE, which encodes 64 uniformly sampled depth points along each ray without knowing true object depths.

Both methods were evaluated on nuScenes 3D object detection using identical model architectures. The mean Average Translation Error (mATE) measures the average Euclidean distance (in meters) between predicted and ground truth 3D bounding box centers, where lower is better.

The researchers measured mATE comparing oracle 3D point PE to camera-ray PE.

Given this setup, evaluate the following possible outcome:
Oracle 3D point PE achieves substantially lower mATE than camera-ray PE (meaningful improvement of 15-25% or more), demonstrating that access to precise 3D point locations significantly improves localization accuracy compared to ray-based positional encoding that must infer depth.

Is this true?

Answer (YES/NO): YES